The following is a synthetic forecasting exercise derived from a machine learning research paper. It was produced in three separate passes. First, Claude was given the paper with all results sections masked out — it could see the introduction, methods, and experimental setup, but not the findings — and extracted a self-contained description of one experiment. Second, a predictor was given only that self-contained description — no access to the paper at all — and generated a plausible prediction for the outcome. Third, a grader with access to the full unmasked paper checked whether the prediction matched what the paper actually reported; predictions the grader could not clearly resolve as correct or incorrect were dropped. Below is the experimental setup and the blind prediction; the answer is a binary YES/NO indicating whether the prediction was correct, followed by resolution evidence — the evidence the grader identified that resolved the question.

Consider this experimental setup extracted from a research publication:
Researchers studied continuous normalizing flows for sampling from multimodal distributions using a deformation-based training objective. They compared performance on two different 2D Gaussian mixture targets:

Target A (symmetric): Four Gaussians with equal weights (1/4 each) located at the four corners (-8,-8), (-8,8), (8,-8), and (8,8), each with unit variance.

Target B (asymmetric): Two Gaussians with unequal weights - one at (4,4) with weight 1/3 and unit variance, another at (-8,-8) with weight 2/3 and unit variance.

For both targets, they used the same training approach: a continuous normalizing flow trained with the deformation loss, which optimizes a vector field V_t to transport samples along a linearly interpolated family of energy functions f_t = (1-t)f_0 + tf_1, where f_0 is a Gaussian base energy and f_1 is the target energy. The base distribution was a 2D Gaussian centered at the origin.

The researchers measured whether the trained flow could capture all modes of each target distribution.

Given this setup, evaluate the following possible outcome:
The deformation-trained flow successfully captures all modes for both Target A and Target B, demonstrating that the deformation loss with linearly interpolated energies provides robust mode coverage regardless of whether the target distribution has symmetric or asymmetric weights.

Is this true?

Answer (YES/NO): NO